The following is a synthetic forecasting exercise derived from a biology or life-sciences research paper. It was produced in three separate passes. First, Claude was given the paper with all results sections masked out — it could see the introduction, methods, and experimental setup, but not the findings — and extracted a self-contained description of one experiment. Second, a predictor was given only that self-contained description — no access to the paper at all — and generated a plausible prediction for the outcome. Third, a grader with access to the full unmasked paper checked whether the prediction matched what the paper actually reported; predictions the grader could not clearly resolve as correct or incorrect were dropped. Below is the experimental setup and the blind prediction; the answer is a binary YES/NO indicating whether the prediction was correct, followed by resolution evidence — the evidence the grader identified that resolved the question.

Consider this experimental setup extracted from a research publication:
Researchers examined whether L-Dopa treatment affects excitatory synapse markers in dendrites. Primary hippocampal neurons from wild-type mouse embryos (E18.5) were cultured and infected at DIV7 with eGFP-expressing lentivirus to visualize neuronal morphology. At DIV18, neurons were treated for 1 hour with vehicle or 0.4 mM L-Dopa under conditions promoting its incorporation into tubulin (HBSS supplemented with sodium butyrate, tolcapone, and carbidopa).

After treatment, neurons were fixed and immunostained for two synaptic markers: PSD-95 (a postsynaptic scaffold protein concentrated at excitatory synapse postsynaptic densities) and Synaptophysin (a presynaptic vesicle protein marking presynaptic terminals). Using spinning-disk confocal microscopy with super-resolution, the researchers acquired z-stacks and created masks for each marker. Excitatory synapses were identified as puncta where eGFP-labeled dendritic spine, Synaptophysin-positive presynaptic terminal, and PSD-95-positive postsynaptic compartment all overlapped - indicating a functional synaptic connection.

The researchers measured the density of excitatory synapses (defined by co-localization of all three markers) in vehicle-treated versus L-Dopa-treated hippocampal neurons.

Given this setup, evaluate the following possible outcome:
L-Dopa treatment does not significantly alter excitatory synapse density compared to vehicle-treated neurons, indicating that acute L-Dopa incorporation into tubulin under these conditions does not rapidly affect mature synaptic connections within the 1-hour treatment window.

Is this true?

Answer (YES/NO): NO